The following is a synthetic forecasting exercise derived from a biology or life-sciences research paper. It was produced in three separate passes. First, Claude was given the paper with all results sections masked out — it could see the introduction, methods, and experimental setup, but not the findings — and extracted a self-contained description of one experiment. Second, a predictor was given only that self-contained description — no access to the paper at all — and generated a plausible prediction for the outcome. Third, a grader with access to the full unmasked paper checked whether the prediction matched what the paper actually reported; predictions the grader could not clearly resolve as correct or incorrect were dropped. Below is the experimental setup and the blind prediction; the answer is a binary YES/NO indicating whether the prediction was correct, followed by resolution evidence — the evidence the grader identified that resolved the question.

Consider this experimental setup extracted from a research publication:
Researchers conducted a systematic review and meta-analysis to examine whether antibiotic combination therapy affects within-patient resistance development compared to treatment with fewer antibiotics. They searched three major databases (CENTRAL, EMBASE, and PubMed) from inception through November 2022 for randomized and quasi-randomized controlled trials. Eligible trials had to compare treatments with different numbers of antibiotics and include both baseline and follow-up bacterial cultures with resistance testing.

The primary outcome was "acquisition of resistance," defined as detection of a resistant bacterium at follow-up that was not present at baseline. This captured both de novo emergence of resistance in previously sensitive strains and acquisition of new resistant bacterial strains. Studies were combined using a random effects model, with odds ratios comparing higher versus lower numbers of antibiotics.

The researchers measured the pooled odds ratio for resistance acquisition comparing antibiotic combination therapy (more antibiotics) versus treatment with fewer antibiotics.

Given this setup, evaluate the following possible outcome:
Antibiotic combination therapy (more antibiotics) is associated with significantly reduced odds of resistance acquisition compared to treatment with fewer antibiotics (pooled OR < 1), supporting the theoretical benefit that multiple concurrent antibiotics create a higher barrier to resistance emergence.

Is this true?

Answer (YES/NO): NO